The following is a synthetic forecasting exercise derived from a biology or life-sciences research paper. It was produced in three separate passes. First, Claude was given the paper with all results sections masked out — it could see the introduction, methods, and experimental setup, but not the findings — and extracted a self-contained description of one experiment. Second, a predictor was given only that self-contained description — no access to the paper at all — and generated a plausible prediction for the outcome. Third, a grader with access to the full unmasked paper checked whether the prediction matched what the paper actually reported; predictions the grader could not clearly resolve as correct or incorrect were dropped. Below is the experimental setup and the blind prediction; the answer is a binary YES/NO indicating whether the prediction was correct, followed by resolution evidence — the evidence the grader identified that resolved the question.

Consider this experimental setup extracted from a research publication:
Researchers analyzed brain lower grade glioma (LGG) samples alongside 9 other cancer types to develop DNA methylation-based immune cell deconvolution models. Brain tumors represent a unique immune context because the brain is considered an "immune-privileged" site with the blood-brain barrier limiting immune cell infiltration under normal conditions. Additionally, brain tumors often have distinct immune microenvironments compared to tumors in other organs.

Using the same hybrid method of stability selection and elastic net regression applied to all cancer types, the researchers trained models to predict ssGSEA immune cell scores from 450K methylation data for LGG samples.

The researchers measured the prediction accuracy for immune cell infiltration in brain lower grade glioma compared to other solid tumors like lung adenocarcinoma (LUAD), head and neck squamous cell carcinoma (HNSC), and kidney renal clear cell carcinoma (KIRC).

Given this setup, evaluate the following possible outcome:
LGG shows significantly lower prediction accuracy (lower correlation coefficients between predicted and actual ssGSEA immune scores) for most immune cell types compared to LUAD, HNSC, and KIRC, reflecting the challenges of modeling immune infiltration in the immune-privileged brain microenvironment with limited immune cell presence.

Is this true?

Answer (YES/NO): YES